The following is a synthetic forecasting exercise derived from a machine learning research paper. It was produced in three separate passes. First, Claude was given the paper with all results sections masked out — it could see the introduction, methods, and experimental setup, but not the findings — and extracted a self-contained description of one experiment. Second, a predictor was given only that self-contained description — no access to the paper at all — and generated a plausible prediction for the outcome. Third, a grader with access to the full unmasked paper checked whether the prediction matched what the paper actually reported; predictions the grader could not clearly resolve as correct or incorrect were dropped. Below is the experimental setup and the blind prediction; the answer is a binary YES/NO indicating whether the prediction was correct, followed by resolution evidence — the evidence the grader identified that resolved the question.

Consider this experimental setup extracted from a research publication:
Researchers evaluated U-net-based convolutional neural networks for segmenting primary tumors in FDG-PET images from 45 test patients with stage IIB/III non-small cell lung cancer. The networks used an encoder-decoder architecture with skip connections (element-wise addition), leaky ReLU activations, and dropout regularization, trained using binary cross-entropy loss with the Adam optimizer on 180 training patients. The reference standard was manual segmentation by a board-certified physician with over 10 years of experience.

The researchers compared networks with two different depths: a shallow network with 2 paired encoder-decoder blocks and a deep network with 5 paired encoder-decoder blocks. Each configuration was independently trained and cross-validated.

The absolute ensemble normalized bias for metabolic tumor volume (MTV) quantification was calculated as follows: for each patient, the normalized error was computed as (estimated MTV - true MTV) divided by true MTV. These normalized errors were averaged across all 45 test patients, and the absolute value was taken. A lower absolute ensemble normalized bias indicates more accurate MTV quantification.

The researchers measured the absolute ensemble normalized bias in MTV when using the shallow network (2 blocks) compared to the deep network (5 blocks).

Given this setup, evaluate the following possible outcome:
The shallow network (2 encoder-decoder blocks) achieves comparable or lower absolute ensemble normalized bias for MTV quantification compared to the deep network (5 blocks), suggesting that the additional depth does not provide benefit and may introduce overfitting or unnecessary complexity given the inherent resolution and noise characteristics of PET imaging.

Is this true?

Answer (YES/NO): NO